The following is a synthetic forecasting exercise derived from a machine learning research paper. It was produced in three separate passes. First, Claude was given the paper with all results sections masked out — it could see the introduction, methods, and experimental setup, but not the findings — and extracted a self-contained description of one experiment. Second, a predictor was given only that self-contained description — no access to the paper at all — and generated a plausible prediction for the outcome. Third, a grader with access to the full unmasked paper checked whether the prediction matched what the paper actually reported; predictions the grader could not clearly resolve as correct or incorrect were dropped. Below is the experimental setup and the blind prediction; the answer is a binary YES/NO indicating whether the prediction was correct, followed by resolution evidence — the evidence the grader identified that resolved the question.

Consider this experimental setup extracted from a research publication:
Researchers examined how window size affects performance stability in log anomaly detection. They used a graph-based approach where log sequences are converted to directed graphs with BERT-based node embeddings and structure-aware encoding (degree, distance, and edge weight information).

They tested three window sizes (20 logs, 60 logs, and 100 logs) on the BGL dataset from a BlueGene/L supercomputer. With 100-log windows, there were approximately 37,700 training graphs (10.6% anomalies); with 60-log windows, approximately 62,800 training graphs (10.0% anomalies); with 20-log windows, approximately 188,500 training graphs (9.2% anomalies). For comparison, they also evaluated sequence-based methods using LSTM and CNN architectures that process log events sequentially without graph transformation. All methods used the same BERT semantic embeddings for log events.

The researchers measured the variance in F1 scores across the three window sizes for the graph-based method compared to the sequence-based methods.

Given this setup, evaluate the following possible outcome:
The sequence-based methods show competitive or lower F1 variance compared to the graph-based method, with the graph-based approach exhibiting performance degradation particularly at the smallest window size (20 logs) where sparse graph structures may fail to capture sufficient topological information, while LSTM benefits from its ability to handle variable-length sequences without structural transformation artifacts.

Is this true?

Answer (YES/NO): NO